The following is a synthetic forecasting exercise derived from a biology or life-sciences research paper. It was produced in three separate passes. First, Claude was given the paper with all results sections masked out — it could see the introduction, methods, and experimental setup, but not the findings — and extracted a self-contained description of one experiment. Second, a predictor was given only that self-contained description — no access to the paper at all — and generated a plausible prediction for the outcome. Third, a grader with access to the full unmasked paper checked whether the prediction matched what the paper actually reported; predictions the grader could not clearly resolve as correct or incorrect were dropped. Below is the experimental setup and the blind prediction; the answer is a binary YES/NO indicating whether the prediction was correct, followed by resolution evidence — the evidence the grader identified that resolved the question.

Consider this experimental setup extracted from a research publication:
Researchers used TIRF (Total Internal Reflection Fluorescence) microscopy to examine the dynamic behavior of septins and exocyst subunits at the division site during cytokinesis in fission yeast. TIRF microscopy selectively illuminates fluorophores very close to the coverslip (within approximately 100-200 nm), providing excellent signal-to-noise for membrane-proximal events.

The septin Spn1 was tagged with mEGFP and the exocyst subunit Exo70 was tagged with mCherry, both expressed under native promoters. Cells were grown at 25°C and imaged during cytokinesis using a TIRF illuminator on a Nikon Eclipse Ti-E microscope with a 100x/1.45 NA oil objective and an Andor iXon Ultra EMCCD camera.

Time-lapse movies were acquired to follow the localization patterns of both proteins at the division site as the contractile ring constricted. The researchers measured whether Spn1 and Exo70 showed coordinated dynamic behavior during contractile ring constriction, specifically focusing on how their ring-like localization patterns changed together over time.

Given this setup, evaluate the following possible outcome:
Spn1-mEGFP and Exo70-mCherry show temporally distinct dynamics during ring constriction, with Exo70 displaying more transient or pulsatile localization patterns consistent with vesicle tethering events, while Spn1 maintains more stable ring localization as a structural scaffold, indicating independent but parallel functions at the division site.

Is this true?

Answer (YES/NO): NO